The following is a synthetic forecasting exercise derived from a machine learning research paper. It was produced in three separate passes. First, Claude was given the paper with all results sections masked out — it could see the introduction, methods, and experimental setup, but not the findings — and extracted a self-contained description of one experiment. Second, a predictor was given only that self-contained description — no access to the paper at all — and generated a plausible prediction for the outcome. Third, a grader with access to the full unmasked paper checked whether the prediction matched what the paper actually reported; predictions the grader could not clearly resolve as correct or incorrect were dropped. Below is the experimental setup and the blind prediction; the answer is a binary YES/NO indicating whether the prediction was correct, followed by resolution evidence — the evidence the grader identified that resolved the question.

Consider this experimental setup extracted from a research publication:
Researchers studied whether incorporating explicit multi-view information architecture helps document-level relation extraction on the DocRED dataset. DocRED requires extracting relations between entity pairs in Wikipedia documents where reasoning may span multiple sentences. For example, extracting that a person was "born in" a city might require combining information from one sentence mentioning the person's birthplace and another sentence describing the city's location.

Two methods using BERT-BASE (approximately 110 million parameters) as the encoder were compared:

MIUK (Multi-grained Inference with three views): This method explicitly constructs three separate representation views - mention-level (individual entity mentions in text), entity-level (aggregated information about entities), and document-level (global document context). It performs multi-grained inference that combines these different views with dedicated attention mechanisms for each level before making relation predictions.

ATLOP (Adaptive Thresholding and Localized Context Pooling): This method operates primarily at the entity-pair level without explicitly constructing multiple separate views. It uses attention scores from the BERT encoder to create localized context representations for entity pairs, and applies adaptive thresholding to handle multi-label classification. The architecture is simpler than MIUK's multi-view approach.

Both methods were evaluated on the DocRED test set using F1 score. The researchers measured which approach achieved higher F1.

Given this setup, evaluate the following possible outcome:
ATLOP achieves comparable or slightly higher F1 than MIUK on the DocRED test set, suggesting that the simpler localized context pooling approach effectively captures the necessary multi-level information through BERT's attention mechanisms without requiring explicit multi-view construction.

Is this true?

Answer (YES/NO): YES